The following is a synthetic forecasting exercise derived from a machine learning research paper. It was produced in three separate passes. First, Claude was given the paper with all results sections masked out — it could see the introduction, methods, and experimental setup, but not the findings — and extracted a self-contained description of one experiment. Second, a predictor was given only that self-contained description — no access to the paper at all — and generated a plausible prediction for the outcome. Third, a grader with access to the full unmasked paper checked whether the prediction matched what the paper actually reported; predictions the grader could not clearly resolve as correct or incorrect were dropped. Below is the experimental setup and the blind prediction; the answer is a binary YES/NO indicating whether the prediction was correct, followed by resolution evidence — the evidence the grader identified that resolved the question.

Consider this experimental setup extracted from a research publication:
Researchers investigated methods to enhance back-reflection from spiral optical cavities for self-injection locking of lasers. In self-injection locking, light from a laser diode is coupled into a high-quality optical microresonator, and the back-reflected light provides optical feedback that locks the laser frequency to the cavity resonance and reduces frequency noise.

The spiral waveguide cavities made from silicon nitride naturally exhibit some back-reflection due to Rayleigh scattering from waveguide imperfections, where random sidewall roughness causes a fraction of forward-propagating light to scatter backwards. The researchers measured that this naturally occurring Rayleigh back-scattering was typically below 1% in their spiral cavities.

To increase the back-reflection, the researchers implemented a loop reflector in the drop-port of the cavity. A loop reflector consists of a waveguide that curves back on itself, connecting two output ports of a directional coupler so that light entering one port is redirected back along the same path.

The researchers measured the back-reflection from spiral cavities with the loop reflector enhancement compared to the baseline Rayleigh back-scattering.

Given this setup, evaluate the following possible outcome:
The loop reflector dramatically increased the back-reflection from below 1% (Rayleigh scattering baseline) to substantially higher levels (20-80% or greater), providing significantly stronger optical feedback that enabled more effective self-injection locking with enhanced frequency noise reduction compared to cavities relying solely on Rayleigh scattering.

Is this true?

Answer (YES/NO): NO